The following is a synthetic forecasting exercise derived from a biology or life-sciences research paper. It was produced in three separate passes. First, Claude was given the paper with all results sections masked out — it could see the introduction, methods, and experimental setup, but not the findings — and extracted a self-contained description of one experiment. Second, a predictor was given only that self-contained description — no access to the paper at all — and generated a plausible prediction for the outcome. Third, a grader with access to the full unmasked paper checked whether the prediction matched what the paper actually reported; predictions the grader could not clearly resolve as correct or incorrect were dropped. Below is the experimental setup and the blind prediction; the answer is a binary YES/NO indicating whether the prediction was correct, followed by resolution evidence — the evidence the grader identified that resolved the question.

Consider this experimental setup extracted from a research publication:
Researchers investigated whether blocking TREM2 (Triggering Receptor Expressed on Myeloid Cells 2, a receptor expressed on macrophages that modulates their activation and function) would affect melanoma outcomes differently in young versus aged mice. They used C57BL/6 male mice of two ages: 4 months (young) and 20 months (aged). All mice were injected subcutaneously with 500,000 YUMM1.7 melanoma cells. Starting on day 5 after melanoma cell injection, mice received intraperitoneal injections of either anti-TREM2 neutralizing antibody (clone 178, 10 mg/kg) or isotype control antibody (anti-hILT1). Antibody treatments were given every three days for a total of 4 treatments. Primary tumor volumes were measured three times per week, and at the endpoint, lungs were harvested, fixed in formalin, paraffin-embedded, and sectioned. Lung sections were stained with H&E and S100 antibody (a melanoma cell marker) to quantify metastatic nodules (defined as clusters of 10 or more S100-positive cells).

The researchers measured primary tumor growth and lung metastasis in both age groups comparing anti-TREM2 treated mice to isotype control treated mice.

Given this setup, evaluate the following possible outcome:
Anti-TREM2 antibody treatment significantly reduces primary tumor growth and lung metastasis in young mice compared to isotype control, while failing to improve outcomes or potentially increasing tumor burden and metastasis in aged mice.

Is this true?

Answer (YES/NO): NO